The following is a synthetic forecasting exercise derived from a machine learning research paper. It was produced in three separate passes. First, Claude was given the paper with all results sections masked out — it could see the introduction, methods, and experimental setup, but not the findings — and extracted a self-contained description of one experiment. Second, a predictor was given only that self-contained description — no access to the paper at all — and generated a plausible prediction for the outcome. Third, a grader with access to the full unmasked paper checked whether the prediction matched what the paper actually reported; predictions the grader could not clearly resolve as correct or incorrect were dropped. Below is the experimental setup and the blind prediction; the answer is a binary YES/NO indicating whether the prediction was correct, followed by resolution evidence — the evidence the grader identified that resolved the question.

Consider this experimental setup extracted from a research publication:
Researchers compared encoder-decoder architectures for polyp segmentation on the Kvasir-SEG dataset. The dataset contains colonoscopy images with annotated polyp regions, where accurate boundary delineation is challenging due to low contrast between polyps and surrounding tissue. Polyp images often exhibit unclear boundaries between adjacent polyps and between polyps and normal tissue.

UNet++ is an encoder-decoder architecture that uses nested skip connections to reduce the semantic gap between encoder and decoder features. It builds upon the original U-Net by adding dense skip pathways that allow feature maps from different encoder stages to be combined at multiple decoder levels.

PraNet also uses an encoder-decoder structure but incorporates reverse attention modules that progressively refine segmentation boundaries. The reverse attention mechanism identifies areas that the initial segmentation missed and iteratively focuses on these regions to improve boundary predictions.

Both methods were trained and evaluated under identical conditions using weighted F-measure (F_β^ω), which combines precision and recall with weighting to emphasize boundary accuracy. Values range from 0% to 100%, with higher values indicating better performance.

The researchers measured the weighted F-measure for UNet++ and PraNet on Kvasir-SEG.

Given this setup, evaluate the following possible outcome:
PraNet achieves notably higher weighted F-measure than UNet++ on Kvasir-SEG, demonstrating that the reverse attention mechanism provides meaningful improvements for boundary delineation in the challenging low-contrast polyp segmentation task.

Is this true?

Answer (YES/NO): YES